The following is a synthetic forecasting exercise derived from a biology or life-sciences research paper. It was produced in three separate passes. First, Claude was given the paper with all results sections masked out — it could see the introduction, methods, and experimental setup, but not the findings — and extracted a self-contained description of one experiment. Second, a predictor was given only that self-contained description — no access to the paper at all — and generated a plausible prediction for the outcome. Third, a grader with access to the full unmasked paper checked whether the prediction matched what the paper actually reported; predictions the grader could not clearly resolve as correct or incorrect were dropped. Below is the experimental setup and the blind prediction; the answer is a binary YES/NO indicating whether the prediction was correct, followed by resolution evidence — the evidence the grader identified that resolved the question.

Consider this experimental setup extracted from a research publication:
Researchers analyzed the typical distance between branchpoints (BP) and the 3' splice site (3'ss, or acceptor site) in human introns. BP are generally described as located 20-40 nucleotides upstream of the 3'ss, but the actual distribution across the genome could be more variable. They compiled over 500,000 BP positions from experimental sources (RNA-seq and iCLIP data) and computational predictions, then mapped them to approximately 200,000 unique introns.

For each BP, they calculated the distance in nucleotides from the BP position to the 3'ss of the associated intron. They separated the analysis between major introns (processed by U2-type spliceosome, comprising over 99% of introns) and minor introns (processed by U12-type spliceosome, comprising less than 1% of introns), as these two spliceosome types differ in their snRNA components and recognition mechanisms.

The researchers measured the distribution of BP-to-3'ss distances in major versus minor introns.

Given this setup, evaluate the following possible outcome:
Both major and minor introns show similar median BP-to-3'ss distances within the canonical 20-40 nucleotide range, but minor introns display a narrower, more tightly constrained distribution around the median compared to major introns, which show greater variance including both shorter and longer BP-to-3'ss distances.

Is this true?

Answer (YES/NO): NO